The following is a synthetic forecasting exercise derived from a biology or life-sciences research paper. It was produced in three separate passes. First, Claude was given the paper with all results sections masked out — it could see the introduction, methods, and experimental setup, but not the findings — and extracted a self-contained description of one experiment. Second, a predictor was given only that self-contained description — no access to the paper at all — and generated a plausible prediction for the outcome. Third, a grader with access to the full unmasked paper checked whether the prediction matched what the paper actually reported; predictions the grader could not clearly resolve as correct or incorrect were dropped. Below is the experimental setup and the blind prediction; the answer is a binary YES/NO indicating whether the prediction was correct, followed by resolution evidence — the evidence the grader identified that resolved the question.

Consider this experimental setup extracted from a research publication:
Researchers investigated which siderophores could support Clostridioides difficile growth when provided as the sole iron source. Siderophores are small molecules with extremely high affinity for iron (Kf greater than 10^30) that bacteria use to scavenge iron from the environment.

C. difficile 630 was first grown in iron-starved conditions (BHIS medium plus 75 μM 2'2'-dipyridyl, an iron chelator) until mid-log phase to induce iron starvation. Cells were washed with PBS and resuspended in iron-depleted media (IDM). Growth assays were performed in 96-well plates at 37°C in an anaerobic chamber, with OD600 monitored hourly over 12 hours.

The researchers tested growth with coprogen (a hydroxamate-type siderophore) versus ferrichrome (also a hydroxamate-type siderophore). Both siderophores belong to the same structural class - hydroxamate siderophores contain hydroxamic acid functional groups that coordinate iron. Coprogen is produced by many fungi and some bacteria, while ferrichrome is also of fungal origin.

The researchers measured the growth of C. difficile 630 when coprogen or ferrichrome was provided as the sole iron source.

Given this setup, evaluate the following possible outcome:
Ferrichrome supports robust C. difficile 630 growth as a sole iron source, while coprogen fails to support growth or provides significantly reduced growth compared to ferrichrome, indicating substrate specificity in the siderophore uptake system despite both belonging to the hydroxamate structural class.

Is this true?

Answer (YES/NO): YES